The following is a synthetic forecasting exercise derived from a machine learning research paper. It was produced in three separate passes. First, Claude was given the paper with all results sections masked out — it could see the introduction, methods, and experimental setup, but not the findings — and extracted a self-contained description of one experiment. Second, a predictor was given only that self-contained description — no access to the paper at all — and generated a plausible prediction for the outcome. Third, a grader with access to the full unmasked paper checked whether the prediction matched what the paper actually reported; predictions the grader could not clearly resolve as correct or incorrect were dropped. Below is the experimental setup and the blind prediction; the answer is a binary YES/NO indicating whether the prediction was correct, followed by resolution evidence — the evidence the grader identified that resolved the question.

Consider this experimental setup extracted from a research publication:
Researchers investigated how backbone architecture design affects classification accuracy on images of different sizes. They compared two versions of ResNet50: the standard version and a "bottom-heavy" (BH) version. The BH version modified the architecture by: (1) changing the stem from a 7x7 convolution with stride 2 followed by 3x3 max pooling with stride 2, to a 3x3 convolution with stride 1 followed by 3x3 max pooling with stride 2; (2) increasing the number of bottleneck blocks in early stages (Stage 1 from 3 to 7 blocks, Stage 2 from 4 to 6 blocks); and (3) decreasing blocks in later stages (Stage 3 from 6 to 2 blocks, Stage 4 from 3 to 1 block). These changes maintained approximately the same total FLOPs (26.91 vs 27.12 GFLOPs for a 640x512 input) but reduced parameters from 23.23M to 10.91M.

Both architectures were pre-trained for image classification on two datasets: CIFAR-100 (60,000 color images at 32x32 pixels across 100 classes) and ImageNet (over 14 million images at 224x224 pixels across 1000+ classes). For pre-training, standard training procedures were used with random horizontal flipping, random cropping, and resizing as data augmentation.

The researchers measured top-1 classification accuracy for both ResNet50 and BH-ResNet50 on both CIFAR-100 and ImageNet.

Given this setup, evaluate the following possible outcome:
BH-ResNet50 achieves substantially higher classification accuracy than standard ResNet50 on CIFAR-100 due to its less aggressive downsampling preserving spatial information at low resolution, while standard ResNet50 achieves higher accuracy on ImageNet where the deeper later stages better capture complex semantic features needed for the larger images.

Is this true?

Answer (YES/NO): YES